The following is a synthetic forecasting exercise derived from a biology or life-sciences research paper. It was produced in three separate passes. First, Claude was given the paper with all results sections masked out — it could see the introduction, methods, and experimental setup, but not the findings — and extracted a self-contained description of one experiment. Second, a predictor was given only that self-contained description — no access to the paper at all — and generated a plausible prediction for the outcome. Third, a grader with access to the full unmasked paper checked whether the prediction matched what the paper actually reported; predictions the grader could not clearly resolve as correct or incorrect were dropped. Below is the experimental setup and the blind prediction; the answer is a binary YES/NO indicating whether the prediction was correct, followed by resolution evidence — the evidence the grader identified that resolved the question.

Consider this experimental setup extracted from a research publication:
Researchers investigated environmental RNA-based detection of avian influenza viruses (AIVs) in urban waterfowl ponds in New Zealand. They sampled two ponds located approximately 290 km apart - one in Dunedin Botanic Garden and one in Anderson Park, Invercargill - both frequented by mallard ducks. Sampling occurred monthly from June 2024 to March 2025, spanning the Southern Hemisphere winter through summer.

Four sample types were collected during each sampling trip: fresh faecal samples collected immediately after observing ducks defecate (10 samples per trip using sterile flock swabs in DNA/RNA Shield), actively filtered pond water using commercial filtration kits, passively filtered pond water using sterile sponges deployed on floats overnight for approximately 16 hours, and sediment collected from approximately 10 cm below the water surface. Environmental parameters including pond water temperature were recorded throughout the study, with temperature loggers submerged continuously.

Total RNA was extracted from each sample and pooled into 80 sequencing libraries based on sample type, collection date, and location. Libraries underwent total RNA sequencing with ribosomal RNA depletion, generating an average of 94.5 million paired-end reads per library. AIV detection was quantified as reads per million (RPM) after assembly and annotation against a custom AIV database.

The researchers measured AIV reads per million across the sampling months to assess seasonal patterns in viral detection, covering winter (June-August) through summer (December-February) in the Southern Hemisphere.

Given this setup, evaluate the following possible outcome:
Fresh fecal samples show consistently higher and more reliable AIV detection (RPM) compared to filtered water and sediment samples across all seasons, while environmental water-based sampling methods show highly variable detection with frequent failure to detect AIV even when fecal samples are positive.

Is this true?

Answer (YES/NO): NO